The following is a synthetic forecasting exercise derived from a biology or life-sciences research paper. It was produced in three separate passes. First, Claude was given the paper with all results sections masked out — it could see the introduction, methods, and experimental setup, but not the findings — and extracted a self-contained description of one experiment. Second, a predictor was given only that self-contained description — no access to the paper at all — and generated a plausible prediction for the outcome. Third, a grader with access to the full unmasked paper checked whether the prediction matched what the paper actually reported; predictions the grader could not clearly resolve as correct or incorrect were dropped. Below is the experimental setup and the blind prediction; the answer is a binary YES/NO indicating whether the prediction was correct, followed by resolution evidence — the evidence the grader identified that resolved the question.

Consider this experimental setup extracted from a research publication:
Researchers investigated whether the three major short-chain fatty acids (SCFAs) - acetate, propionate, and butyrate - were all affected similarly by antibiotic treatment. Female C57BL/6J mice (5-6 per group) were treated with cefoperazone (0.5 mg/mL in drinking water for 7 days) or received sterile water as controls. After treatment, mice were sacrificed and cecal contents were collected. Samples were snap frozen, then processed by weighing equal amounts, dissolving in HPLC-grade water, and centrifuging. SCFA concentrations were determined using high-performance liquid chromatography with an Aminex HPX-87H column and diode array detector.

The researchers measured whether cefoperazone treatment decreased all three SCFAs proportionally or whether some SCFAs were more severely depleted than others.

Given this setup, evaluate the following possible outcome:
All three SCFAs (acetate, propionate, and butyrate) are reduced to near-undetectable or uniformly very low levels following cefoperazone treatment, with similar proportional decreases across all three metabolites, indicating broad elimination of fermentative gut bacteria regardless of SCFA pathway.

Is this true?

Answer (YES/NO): NO